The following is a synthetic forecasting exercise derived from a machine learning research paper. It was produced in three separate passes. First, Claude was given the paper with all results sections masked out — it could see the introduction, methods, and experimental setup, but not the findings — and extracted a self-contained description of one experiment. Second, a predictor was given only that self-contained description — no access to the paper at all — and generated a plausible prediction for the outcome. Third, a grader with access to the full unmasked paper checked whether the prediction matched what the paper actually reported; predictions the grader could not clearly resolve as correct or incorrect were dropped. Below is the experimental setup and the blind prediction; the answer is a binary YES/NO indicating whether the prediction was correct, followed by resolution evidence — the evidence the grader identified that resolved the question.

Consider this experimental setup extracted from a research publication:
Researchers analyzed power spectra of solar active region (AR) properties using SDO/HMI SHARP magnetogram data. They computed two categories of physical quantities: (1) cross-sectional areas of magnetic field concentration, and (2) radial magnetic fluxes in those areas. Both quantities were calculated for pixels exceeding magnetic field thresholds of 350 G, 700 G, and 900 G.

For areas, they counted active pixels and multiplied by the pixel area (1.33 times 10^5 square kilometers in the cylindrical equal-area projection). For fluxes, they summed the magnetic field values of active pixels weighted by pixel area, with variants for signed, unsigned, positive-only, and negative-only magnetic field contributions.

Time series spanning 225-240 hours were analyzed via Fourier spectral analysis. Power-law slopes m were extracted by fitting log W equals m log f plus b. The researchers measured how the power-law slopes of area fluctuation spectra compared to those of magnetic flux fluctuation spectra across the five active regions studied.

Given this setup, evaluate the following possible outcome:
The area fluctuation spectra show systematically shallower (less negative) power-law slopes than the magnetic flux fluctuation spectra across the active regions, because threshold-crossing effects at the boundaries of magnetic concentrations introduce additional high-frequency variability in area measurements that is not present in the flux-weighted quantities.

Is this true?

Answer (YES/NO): NO